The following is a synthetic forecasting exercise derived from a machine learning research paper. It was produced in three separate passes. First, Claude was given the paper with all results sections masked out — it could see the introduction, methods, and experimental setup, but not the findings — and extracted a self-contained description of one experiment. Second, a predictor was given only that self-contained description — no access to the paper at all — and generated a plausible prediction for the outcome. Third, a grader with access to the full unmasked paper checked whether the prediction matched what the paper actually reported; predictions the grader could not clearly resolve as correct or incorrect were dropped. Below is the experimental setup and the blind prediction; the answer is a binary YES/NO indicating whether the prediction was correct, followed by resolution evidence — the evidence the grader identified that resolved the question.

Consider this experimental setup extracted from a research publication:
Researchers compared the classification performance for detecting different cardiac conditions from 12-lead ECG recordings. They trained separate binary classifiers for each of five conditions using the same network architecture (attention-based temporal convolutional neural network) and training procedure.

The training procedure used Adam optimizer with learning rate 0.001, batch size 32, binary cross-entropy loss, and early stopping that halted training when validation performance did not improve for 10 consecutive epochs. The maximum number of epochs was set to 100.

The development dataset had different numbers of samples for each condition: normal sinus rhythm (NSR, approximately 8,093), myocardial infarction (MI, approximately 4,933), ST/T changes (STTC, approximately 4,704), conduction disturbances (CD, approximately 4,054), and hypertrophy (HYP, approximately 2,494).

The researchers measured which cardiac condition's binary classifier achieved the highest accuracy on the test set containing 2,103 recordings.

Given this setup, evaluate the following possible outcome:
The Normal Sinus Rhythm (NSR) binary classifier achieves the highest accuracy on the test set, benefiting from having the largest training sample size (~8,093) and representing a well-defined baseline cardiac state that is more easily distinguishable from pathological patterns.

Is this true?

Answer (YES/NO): NO